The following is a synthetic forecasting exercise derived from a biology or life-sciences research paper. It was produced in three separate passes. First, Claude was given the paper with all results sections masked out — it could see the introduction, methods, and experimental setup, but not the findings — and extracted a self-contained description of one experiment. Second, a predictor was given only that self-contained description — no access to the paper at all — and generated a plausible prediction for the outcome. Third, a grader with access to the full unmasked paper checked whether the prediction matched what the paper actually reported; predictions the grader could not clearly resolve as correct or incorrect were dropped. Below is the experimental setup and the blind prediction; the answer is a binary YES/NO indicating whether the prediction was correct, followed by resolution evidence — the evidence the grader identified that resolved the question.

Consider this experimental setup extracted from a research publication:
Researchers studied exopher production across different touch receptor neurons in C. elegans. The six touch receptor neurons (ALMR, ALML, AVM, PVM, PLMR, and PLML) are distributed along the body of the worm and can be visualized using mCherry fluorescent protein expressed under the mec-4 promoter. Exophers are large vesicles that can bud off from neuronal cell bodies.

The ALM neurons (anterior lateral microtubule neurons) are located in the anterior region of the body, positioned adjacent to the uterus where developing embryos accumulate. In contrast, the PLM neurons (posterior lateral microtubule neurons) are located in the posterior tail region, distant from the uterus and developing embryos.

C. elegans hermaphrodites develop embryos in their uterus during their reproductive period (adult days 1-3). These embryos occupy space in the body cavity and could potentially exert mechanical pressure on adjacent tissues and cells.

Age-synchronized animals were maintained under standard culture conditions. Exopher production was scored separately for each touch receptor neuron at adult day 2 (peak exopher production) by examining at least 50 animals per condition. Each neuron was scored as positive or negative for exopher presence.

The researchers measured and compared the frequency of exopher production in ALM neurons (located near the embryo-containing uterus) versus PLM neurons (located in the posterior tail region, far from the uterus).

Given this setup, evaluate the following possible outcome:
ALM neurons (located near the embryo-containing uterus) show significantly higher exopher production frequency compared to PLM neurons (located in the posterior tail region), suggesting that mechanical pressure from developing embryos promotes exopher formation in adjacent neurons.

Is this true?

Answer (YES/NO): YES